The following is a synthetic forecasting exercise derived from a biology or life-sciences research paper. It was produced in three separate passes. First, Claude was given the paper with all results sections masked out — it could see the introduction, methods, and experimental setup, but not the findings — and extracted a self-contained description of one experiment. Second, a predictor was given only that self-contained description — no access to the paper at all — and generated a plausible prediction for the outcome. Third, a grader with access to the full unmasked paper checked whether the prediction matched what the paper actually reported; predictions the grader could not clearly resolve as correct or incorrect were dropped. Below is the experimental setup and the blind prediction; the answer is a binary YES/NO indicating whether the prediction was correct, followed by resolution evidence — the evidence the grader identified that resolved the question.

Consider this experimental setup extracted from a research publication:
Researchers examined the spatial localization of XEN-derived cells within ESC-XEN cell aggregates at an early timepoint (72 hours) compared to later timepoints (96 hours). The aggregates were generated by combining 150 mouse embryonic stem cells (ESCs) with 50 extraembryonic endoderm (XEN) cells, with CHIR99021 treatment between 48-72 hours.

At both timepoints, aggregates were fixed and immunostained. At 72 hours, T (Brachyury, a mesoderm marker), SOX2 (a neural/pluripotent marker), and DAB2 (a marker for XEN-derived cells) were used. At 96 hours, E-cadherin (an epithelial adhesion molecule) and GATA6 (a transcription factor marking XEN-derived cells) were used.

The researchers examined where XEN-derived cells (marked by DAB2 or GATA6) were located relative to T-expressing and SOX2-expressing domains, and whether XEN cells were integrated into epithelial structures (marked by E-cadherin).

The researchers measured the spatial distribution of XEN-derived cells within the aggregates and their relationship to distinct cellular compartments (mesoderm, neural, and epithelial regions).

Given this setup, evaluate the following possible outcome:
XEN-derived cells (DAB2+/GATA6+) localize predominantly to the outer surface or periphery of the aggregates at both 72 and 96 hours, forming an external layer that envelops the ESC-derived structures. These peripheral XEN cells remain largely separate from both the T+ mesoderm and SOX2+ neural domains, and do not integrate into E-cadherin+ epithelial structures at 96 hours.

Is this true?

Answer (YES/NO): NO